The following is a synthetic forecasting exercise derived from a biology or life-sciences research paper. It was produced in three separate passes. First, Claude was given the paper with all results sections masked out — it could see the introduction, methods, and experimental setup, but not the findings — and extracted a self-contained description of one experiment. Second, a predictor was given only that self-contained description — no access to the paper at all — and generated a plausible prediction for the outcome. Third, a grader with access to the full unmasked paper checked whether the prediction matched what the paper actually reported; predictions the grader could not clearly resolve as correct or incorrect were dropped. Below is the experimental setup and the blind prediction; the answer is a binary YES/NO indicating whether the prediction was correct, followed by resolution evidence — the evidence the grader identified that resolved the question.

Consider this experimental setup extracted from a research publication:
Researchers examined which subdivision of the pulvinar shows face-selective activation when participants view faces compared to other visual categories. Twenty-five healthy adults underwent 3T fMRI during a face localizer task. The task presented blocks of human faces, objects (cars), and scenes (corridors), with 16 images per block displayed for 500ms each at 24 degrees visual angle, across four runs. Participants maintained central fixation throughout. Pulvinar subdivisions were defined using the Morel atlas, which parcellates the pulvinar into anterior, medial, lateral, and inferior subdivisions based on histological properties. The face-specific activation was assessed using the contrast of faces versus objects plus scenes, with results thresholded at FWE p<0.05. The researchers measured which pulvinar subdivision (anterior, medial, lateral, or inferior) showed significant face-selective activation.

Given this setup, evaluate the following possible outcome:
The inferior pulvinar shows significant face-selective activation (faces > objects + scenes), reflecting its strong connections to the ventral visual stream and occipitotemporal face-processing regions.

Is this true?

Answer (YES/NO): NO